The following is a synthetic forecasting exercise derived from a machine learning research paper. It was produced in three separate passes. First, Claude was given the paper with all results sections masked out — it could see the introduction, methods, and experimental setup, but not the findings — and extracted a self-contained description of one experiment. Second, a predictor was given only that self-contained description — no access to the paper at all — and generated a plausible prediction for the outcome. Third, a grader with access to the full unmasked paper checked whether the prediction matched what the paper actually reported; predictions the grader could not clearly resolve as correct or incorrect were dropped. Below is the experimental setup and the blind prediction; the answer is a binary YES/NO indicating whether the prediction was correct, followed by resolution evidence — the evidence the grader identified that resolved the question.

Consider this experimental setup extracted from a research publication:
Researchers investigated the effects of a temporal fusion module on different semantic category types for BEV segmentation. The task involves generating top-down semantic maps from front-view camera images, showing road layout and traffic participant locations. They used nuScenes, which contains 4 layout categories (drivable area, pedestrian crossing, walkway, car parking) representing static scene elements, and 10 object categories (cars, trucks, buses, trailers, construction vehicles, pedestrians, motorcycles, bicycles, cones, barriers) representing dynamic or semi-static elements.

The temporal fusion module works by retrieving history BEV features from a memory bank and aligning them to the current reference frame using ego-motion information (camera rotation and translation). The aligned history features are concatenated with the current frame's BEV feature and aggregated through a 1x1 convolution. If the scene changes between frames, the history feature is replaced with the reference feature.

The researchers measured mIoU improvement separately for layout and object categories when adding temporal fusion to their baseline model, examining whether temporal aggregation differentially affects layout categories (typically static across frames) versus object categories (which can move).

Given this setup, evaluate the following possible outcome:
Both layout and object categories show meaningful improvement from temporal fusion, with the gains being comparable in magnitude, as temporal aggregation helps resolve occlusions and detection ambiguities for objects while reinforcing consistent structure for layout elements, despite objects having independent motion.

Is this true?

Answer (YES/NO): NO